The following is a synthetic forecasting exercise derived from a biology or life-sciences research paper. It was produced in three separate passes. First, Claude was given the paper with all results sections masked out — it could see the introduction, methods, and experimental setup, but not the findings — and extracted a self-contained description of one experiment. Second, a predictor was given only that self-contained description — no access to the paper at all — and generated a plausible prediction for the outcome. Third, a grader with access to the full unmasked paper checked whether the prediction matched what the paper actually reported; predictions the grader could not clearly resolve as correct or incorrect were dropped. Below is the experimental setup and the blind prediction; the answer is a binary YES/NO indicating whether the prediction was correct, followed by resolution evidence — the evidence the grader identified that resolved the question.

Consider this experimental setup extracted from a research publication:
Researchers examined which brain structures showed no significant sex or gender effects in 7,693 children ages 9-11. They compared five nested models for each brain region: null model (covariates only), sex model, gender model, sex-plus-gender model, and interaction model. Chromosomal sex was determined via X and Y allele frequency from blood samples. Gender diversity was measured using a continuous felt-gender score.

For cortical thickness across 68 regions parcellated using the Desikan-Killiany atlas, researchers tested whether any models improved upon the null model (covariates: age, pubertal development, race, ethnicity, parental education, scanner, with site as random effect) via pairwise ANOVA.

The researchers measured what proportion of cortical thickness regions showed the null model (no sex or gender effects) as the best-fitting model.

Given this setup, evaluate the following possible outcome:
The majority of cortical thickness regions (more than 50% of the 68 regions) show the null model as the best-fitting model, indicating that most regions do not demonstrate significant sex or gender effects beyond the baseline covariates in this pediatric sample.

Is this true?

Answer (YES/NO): NO